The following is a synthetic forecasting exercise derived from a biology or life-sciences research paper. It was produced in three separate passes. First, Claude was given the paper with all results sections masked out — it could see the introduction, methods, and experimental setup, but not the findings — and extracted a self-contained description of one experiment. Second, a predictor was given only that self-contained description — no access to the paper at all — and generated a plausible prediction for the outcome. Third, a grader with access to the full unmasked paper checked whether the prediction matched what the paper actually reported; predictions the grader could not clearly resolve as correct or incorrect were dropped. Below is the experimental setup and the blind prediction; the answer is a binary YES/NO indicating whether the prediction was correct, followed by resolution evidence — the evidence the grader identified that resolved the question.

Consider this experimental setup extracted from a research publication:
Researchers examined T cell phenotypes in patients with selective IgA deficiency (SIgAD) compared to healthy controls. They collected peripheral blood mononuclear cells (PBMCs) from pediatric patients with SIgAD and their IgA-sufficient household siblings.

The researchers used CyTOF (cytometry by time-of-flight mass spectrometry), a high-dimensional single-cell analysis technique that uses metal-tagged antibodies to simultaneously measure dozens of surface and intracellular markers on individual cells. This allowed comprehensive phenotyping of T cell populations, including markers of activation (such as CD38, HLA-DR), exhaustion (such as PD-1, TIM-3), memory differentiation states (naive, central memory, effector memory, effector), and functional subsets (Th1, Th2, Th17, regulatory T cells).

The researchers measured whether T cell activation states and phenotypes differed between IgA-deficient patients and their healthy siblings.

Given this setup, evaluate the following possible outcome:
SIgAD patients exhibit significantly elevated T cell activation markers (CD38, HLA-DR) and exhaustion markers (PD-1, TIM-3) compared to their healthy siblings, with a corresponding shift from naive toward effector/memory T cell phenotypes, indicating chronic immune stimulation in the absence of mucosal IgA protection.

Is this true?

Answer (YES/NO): NO